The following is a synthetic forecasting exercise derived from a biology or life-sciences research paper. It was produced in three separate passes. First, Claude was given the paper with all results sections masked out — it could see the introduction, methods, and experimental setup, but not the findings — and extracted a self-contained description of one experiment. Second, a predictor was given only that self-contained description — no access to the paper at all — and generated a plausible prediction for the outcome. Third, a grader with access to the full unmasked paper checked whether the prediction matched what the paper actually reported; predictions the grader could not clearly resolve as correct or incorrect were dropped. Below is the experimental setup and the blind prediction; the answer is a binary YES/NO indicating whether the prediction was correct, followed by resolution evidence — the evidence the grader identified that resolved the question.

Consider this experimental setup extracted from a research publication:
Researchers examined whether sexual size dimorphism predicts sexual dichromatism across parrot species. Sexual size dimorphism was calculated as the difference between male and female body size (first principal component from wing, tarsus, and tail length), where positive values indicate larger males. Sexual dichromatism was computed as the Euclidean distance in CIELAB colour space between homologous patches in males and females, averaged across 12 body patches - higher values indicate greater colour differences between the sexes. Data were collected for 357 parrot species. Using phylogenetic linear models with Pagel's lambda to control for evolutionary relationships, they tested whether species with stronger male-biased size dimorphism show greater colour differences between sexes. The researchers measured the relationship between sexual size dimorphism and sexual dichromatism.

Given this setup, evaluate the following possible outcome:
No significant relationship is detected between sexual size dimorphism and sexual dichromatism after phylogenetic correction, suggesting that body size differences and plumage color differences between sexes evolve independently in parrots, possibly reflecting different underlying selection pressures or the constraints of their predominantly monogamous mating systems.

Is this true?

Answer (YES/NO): YES